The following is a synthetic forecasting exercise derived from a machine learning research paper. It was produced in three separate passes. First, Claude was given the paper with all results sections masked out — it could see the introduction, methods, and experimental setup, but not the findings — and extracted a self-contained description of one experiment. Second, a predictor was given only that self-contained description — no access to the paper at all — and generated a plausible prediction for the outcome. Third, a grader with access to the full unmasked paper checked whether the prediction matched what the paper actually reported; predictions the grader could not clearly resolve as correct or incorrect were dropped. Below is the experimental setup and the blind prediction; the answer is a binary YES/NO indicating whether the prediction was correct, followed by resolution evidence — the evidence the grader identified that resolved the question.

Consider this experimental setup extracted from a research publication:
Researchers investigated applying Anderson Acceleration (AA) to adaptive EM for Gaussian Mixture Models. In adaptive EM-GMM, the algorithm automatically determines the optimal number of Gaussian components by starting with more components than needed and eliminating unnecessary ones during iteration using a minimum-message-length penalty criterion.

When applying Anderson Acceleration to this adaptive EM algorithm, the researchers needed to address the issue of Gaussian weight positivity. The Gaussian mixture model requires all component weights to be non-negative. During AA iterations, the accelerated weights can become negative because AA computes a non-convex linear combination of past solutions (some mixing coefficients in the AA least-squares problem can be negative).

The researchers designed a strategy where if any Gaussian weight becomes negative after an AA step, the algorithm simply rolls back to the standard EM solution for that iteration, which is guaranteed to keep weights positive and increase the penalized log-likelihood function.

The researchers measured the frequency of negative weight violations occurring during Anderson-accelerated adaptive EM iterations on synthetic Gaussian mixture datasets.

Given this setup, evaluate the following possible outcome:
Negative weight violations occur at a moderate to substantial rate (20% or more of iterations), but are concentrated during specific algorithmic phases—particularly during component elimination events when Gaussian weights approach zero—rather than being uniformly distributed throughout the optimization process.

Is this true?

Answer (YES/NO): NO